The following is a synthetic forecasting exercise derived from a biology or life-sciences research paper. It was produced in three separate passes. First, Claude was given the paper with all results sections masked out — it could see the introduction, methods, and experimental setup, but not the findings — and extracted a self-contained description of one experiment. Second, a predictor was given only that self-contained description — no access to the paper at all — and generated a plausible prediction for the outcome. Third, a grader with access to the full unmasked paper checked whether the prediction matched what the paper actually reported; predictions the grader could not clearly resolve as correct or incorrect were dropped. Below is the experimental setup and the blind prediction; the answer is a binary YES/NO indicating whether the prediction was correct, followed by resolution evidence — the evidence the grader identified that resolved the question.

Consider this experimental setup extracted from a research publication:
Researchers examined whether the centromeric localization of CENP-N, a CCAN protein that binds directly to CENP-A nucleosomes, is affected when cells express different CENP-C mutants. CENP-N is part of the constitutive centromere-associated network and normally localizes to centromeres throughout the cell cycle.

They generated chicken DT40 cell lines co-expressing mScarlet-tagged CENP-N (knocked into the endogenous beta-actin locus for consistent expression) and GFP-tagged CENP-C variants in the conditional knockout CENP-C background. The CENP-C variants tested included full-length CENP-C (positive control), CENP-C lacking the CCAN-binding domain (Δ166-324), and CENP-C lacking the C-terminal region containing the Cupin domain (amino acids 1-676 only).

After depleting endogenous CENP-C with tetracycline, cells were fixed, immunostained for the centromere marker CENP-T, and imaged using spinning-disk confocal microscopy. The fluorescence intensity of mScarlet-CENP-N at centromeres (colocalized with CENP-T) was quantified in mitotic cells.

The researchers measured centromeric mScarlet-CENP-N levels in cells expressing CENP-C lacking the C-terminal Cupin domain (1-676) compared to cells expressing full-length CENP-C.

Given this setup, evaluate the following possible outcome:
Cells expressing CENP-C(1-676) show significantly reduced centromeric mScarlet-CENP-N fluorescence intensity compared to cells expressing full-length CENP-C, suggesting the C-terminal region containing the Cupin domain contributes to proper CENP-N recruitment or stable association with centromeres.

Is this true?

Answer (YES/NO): YES